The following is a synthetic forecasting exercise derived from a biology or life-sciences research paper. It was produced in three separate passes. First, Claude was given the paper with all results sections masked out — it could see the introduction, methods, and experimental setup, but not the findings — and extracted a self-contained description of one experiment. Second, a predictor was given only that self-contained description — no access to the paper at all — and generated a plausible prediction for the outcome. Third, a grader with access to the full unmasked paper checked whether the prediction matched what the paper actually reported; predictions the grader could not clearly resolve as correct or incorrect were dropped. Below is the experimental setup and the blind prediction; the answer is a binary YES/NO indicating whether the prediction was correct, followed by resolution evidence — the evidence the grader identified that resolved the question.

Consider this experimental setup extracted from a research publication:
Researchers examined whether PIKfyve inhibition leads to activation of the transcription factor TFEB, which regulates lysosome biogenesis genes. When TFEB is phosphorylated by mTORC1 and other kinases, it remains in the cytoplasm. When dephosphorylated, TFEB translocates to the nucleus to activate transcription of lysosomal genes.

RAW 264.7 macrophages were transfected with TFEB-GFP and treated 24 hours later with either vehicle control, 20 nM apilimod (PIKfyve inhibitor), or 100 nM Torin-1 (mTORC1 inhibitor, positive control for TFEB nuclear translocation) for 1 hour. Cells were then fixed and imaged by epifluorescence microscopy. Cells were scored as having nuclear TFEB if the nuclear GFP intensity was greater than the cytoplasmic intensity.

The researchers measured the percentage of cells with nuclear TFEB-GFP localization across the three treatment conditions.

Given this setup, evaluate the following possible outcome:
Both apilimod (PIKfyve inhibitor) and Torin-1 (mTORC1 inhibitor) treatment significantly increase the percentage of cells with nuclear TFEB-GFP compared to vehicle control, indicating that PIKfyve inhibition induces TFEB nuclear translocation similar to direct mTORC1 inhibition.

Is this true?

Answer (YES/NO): YES